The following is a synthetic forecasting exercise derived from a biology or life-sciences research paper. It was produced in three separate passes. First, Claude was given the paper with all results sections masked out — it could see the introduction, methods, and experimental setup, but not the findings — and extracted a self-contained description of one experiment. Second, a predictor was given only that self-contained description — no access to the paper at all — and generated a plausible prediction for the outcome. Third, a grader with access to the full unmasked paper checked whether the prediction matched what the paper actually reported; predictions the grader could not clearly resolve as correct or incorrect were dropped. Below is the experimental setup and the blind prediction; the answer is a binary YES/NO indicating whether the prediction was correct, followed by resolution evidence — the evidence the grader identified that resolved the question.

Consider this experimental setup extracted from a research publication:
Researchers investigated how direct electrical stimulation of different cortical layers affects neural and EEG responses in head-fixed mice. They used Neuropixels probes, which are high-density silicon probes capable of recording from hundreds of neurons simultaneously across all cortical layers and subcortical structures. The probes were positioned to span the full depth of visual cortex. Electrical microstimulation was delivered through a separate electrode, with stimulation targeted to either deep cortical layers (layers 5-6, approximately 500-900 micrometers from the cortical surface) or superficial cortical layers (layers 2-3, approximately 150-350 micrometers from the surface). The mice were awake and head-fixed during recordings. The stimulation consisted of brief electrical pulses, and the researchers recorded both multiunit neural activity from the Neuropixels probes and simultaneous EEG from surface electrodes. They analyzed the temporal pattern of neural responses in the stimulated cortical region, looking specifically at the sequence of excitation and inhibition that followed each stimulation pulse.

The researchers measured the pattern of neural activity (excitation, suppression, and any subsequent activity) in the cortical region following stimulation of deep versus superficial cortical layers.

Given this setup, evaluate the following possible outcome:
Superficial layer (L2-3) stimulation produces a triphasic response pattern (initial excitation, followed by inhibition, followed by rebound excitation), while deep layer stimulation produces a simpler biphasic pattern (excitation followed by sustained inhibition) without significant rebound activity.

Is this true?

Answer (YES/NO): NO